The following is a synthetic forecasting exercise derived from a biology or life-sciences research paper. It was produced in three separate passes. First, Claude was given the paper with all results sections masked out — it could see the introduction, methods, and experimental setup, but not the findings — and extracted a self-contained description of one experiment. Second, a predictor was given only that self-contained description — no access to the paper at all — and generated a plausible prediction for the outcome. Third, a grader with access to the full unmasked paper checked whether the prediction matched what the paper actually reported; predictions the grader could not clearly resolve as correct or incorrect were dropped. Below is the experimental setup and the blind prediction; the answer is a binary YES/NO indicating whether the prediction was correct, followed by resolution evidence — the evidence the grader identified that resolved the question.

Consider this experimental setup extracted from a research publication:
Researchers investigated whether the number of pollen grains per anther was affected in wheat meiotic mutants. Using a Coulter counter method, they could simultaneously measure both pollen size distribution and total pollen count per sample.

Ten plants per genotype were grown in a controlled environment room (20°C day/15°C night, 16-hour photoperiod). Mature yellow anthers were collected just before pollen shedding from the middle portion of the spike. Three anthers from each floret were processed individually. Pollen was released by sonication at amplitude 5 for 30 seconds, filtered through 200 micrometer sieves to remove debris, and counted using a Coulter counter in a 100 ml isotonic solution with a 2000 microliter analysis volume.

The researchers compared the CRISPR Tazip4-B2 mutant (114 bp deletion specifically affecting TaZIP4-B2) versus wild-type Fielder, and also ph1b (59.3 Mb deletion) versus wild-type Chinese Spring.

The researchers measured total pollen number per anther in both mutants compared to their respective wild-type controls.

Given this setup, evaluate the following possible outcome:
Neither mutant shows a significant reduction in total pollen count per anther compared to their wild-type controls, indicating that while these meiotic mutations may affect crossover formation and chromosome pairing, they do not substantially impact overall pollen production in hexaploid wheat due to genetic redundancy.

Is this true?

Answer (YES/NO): YES